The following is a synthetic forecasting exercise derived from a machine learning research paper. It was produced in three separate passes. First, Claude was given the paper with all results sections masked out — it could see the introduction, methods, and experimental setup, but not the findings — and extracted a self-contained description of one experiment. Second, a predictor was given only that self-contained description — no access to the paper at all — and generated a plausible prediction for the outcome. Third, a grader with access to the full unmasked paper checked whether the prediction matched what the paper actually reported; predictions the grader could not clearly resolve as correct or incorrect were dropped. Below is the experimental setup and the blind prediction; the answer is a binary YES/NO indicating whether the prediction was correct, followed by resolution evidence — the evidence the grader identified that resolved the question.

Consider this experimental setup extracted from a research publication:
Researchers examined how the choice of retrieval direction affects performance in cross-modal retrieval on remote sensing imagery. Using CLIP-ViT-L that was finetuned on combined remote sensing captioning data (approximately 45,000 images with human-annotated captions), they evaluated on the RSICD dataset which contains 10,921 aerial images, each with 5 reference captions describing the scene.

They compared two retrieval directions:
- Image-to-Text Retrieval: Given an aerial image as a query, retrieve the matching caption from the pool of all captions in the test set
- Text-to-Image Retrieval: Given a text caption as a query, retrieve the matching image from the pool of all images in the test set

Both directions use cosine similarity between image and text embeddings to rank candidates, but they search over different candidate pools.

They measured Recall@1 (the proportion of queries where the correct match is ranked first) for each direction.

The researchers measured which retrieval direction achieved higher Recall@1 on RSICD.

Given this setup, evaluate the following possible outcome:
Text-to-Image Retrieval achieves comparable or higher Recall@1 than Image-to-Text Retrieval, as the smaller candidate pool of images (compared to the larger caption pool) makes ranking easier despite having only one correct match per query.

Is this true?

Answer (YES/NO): NO